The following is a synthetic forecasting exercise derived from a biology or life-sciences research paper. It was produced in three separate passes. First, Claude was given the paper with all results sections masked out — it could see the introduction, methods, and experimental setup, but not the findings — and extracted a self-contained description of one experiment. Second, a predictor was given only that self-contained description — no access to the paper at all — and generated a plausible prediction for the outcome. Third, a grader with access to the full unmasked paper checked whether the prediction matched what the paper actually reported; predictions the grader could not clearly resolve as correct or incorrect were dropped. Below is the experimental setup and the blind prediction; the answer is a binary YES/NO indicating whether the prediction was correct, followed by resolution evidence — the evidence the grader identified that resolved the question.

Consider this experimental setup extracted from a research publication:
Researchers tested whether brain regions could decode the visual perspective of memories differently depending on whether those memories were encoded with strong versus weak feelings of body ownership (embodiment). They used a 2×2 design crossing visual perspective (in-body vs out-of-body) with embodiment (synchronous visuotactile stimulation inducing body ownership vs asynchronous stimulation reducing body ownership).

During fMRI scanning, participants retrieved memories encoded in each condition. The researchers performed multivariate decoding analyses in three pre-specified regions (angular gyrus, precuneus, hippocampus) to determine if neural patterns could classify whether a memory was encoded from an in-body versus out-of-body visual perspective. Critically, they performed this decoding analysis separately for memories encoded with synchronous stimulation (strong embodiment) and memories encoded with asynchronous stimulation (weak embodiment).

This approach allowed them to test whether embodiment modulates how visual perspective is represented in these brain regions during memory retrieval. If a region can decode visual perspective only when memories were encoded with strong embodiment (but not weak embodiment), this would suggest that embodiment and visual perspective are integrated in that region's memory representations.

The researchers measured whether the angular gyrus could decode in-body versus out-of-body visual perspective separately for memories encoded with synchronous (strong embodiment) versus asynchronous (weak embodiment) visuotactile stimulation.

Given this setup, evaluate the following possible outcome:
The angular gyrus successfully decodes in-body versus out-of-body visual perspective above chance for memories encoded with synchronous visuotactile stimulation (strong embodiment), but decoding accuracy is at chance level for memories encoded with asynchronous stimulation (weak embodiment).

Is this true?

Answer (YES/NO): NO